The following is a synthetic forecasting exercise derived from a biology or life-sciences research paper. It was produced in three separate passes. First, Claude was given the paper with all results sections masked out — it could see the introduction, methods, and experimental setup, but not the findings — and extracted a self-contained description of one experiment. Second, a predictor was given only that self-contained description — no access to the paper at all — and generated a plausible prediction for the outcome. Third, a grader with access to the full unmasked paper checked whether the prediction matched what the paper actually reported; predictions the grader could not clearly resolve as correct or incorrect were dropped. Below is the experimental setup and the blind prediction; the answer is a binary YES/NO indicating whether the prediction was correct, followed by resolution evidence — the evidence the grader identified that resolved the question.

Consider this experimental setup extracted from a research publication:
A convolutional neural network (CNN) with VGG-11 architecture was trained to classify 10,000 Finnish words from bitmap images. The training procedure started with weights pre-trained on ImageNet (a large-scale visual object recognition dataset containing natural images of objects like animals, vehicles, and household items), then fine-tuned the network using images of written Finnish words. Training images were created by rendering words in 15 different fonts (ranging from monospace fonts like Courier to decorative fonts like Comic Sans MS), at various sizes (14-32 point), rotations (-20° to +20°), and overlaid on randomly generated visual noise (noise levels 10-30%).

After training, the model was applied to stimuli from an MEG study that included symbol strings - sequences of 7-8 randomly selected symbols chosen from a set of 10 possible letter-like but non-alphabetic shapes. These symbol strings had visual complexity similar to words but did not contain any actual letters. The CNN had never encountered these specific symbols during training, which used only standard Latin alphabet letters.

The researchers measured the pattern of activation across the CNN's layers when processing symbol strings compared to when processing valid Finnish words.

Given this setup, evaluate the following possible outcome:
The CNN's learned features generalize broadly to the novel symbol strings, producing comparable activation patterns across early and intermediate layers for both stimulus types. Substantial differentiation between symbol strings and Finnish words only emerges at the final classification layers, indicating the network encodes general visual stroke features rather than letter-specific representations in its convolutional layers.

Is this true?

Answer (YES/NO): NO